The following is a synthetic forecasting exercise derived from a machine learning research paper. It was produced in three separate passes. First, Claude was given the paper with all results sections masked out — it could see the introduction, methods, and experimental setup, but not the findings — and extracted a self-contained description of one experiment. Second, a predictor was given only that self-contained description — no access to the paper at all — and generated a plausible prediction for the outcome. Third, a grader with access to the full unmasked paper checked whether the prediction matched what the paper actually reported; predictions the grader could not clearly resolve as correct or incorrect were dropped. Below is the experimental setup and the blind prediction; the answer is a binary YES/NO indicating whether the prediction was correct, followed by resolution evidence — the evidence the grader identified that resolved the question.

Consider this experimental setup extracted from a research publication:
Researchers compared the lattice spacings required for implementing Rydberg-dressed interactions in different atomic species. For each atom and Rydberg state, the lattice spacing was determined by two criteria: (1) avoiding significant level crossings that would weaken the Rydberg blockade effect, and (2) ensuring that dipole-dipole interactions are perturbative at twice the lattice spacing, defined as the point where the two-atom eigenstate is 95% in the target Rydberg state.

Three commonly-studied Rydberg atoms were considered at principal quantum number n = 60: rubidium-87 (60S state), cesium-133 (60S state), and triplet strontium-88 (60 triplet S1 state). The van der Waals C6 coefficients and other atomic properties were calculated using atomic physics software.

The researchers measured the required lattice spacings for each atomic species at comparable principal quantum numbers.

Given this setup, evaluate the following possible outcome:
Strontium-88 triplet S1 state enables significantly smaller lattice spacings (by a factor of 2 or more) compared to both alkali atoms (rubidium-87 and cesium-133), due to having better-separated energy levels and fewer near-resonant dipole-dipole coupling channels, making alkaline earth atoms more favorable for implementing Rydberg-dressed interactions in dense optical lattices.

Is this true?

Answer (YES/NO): NO